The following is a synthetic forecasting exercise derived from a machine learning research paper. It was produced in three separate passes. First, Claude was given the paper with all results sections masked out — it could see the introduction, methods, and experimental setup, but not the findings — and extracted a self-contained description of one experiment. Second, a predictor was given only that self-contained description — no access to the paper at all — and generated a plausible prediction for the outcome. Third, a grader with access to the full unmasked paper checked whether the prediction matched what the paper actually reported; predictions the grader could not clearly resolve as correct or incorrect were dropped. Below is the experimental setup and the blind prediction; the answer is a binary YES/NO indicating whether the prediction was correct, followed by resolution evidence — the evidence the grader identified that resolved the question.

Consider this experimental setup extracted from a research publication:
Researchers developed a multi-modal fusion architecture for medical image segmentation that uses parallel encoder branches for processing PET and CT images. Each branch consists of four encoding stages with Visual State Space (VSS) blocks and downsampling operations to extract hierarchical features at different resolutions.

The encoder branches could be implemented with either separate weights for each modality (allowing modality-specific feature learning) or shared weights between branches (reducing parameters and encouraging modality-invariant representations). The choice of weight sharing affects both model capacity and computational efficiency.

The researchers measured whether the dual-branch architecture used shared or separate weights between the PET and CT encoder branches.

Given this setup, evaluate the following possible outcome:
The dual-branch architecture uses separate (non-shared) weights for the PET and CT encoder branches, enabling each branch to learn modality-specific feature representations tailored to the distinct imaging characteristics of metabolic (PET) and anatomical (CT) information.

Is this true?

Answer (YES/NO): NO